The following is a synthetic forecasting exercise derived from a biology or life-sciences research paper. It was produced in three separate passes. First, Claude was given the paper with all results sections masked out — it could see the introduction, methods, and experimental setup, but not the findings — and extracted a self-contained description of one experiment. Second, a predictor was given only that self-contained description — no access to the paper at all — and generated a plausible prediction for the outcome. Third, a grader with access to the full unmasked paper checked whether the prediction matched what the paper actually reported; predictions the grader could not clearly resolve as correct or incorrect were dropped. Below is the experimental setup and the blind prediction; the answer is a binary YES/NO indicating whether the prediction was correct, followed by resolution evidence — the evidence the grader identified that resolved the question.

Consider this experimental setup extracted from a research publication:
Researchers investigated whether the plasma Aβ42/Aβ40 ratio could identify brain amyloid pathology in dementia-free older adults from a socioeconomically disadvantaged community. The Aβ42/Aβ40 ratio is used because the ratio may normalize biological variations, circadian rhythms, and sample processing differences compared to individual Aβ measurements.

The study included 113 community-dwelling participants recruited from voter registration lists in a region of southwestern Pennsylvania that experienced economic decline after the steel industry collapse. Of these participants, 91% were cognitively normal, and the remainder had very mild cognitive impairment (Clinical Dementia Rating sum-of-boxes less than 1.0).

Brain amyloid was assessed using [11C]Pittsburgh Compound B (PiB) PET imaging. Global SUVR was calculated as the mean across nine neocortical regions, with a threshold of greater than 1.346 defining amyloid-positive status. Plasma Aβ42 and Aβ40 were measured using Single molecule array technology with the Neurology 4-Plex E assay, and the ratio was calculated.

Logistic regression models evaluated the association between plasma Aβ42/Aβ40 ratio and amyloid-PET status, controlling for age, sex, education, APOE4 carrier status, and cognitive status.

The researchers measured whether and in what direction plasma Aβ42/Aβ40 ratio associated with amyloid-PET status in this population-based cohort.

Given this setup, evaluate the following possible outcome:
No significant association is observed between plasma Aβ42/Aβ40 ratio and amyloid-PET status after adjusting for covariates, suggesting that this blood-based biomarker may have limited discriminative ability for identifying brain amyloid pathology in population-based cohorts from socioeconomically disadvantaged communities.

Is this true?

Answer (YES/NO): NO